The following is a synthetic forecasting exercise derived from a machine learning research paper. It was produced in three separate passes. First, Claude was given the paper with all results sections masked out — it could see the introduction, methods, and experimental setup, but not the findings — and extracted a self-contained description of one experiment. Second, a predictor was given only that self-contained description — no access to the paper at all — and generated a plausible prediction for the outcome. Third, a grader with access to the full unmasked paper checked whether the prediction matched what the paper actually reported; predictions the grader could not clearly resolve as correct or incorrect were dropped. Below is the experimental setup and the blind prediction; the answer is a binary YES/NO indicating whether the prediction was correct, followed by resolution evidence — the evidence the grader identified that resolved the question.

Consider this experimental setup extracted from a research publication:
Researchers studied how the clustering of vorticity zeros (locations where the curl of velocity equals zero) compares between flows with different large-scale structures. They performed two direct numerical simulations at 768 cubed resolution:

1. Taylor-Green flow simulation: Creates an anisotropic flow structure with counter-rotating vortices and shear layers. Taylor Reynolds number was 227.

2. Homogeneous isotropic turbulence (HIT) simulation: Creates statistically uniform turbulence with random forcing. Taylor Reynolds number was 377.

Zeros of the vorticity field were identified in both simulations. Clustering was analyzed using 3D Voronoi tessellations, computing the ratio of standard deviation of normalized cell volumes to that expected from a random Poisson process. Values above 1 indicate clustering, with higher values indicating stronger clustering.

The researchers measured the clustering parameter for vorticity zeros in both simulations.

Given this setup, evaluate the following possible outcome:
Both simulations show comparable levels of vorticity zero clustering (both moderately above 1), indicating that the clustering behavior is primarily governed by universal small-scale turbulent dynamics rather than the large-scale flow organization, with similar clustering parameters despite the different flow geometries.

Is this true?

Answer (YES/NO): NO